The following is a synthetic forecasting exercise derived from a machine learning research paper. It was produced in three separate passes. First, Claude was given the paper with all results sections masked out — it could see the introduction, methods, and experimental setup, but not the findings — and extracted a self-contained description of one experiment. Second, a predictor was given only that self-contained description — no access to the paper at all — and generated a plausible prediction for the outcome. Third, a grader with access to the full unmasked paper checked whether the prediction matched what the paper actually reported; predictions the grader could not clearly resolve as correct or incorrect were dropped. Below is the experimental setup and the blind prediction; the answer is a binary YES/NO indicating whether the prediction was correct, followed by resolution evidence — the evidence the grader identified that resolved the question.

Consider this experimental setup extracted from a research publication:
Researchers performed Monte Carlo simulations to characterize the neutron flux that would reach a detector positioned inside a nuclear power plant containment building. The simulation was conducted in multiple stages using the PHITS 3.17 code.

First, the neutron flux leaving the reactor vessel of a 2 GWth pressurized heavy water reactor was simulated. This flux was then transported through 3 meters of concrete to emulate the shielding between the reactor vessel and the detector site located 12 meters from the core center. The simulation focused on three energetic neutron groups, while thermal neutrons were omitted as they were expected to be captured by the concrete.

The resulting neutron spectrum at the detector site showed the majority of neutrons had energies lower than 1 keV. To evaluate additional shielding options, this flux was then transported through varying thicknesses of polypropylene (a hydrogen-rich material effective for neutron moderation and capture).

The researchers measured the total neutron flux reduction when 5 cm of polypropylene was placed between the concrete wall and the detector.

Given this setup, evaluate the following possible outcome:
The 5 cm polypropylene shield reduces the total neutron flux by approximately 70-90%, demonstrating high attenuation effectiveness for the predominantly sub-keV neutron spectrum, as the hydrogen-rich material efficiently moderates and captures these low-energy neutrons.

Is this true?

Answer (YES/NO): YES